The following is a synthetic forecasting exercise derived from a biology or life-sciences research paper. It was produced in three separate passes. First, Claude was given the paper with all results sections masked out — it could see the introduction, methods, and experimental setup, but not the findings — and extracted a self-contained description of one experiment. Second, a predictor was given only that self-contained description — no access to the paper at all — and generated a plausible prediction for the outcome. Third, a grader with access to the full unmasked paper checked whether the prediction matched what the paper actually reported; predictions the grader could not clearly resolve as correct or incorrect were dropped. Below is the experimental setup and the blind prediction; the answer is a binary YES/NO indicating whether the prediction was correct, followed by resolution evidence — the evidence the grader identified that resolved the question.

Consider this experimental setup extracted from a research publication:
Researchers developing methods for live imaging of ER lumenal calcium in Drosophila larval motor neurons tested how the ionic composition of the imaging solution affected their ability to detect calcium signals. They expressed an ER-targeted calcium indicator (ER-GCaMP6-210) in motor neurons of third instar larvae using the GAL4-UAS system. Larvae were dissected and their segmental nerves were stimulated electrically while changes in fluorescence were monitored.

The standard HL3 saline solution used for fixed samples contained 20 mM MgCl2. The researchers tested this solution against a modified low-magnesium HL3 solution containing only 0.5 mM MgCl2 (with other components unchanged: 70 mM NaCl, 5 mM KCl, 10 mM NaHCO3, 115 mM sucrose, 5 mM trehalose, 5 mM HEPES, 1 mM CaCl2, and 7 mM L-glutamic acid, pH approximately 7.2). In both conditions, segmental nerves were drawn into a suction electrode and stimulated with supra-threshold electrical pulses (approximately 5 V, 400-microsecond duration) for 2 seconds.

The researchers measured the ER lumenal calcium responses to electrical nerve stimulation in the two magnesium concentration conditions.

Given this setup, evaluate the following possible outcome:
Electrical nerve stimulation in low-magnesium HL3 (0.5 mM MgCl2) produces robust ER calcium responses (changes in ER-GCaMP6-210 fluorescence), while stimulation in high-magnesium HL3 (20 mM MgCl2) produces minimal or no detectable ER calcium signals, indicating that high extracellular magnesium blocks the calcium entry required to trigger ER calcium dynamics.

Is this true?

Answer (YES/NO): YES